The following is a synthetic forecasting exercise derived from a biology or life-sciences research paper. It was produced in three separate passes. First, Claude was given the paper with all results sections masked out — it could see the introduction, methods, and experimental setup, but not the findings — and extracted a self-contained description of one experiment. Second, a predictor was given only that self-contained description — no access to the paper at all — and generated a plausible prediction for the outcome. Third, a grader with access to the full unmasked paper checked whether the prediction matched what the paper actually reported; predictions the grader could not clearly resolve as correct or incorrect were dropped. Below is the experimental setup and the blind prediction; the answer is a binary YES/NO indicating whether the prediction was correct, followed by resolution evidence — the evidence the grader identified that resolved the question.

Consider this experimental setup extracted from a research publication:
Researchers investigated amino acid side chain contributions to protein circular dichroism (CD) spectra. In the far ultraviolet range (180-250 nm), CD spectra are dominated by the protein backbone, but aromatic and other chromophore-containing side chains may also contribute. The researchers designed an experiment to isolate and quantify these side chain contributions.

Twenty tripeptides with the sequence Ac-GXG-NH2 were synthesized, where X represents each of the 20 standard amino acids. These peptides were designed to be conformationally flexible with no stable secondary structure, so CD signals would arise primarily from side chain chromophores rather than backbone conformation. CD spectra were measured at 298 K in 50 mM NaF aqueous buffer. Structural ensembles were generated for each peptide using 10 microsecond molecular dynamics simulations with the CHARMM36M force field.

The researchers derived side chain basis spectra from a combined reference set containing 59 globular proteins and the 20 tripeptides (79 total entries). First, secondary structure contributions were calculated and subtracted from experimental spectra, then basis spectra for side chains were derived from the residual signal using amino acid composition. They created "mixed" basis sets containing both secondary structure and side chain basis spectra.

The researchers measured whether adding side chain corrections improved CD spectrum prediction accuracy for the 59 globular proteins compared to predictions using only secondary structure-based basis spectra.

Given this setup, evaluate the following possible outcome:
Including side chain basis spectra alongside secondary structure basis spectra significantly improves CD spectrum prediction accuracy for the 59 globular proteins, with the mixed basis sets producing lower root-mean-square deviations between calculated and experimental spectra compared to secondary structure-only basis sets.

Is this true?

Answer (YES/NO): NO